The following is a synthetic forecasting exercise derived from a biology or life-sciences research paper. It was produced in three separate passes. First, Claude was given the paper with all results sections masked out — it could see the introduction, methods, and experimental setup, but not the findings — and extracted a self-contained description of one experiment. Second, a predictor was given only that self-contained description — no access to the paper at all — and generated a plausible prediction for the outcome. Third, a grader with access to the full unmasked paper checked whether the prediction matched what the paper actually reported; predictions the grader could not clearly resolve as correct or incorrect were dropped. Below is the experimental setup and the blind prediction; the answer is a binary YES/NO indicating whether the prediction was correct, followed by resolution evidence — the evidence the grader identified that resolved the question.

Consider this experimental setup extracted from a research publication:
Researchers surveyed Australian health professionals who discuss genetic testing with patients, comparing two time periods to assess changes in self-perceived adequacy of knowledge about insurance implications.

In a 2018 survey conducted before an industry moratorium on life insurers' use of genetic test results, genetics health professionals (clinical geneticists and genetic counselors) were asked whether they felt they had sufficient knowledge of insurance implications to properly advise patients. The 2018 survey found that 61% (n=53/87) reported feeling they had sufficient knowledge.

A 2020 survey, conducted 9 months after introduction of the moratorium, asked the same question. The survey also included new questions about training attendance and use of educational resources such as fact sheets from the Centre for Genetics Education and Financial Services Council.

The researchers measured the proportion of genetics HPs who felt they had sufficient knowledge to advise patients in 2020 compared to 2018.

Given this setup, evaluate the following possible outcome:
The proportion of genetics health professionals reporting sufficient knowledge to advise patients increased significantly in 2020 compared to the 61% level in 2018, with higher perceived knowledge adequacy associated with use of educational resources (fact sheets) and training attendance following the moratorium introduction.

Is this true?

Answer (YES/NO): NO